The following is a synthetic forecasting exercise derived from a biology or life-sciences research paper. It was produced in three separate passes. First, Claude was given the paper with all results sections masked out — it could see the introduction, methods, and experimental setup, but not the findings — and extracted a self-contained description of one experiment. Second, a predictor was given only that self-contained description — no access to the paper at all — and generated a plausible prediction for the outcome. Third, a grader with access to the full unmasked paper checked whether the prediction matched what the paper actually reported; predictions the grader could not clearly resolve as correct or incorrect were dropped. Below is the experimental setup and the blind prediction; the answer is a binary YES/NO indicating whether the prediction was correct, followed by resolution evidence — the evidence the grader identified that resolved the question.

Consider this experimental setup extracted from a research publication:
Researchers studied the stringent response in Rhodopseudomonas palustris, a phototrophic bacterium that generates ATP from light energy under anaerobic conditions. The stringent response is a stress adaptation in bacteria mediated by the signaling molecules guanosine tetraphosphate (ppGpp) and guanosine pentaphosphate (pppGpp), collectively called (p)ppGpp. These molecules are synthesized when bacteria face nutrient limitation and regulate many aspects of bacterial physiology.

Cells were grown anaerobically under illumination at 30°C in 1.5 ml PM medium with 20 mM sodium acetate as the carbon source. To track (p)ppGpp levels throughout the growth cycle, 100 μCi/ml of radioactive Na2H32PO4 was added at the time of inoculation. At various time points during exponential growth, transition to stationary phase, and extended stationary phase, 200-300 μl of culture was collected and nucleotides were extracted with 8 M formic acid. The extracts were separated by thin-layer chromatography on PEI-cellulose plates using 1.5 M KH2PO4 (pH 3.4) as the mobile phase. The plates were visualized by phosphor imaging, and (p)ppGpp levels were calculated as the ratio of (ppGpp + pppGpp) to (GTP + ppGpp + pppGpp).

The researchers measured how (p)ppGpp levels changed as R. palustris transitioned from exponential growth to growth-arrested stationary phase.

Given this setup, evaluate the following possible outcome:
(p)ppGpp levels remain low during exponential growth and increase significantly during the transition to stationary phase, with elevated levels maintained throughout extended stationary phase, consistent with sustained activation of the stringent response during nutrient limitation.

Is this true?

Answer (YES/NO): YES